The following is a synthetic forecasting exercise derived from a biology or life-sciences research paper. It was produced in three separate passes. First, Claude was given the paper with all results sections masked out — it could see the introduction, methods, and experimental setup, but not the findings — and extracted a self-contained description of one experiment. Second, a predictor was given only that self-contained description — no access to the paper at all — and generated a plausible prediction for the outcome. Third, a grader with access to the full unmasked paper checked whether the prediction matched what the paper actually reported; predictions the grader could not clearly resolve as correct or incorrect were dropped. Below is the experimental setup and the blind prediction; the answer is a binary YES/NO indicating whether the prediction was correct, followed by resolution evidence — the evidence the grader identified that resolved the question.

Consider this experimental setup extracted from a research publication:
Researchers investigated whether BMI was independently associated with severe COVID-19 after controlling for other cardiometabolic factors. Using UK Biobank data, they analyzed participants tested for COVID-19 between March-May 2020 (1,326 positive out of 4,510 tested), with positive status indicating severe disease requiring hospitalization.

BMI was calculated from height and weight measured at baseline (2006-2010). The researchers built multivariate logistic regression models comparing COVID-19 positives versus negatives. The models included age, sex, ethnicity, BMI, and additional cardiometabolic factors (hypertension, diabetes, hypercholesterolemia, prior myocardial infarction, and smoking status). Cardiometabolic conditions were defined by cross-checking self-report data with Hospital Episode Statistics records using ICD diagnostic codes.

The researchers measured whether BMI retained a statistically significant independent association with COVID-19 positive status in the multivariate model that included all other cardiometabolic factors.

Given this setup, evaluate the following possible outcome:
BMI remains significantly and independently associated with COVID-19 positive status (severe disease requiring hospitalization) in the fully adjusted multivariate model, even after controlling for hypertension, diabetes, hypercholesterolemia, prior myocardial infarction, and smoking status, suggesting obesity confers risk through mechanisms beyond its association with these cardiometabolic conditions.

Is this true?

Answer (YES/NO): YES